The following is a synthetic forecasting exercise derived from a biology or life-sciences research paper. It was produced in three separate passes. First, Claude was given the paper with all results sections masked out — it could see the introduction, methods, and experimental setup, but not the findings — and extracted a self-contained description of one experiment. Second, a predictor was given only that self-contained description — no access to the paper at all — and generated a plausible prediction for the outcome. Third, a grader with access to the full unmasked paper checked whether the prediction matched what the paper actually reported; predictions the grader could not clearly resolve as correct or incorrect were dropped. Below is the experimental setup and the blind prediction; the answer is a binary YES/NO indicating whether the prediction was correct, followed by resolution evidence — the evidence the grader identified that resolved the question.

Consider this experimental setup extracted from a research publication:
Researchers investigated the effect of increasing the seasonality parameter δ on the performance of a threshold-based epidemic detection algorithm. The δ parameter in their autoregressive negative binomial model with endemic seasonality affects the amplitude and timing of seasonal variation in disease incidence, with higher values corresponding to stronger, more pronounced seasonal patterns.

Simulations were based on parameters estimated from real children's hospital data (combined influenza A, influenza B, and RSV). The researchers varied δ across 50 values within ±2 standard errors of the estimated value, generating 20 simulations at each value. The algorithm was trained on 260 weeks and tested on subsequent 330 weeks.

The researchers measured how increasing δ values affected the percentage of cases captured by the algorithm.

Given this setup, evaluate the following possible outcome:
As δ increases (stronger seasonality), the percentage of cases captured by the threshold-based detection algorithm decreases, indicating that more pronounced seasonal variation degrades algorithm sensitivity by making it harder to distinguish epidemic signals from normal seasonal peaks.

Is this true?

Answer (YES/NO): NO